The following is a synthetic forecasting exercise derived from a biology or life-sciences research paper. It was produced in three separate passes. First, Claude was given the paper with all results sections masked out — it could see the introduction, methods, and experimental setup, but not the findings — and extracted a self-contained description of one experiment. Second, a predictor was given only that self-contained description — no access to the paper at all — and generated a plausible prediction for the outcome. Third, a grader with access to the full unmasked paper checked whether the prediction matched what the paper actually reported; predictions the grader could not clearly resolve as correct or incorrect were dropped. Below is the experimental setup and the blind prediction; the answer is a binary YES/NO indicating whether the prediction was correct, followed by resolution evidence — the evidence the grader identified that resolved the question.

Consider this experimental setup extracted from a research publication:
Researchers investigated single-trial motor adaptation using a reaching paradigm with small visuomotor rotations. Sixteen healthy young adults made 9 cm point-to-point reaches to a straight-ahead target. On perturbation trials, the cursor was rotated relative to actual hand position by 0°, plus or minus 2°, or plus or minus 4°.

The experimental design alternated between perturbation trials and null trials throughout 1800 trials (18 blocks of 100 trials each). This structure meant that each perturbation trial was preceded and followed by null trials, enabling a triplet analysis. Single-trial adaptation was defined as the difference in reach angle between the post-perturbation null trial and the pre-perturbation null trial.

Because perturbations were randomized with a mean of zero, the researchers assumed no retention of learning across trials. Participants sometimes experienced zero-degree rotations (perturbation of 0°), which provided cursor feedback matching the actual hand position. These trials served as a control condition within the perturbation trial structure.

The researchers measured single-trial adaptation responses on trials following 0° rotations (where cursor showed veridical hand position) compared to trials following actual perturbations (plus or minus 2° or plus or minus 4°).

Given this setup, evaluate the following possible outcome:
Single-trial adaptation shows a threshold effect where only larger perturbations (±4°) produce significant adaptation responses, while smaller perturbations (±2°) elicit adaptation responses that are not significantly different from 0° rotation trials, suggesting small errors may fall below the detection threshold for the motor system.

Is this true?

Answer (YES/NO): NO